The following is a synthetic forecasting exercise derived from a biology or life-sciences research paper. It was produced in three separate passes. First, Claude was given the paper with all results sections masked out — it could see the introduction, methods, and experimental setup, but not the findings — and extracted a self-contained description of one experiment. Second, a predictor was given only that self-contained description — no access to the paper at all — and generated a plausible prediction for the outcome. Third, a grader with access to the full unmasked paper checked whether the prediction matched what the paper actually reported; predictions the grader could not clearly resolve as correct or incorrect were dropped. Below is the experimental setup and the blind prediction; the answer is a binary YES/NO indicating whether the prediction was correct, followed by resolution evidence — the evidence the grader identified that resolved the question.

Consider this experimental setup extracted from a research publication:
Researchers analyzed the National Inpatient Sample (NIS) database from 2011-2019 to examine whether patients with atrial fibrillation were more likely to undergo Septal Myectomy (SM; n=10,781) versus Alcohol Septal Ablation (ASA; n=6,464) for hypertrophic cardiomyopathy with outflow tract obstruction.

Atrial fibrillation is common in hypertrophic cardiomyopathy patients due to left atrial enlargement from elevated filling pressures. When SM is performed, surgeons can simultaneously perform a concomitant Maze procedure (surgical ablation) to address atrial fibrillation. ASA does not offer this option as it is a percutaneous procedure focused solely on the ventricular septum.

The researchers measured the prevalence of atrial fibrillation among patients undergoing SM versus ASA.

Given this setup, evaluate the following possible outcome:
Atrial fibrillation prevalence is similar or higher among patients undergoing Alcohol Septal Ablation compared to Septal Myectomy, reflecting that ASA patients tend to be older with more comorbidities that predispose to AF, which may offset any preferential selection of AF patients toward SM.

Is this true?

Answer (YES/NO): YES